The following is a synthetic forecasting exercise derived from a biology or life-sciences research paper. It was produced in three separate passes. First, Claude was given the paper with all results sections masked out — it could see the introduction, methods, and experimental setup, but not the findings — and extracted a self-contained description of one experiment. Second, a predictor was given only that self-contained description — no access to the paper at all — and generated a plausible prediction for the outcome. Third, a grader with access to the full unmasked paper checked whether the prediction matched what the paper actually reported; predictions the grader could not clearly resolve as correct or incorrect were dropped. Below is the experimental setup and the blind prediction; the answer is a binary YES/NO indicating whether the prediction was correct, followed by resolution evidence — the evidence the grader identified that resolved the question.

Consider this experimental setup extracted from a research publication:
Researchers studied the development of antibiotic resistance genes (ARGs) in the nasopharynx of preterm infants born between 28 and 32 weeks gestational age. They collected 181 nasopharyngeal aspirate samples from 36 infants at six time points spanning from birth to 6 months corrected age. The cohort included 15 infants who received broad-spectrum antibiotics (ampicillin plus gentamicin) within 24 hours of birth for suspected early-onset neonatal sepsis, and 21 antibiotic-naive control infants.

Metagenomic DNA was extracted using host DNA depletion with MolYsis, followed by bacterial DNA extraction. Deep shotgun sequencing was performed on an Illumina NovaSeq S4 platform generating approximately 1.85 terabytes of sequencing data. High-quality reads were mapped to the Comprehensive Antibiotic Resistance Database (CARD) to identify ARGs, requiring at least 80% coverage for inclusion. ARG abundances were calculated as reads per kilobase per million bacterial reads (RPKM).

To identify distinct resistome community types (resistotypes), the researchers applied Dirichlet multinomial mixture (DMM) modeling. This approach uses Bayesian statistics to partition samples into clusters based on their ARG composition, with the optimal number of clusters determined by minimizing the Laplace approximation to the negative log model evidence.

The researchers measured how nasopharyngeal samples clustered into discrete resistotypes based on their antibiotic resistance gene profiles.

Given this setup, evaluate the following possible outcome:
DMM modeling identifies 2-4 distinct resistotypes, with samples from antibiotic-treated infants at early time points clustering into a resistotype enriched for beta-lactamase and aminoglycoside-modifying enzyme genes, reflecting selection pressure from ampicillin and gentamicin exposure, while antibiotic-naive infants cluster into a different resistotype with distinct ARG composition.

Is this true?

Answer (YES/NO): NO